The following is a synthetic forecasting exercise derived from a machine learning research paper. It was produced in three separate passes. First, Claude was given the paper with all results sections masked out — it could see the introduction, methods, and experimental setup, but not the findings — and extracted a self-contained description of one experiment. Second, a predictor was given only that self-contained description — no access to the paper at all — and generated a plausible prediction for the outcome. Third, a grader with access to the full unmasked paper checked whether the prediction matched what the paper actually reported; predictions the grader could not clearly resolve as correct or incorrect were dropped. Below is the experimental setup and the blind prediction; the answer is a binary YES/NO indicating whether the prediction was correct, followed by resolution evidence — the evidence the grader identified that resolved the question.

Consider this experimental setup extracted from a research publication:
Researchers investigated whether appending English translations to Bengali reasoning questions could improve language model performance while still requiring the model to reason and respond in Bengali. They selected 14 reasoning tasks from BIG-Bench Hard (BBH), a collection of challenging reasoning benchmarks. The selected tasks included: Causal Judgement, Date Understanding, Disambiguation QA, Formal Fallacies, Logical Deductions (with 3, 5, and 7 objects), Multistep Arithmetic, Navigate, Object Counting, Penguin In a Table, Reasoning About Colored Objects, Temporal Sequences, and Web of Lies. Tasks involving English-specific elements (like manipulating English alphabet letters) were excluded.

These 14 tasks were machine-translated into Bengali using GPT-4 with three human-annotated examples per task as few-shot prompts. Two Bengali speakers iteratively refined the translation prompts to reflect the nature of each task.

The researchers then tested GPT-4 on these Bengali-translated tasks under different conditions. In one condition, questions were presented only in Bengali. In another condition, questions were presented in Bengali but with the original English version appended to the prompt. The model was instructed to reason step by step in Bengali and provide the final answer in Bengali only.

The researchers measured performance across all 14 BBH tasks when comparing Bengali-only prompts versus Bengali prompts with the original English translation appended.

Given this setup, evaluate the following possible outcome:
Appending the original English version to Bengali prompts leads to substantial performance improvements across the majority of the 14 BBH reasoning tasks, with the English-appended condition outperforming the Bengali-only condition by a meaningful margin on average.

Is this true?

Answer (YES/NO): NO